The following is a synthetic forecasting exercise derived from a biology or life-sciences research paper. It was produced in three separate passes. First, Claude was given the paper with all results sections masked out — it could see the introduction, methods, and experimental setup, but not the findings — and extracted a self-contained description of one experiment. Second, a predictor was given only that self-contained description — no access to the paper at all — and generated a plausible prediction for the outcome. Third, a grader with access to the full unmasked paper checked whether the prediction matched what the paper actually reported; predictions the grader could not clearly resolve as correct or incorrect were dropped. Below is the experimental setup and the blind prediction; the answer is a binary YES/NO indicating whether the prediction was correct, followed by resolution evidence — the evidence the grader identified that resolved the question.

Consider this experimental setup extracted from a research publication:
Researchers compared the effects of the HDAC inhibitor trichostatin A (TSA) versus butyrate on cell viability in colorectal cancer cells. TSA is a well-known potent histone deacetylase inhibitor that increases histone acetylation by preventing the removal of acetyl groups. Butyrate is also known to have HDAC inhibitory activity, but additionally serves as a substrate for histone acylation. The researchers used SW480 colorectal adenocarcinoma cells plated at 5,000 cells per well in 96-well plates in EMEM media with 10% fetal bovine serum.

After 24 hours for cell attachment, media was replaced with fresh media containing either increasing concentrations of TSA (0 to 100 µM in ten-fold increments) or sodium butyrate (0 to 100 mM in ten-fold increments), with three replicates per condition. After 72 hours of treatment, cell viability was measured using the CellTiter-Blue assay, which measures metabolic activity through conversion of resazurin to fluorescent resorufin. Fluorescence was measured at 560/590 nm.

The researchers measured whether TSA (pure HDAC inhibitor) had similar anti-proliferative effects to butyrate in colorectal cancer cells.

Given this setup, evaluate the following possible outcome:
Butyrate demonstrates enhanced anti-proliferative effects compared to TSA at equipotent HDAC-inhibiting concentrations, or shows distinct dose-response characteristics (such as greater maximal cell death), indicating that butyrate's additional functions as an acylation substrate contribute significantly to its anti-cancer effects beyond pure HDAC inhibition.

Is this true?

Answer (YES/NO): NO